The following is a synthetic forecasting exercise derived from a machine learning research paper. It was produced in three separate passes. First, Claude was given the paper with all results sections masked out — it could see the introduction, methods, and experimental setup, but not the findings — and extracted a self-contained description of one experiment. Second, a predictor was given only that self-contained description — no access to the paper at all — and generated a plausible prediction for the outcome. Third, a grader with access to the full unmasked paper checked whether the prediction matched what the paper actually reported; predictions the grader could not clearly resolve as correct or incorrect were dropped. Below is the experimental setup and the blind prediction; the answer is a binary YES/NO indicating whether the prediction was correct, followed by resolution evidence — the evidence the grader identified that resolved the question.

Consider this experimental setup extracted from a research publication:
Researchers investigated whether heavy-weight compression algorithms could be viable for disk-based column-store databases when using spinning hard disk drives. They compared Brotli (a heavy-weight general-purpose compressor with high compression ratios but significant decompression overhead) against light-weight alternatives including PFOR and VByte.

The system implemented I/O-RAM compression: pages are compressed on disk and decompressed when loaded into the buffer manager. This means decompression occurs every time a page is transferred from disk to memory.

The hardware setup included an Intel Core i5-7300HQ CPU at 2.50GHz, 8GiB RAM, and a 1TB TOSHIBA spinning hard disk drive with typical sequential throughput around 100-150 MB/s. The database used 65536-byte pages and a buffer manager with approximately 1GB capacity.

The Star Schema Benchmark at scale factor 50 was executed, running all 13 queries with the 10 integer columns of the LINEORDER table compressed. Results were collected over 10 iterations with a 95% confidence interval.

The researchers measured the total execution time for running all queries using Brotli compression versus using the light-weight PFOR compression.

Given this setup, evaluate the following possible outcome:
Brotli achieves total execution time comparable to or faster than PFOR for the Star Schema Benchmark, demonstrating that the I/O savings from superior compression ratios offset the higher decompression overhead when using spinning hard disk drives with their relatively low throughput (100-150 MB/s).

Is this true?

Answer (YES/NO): NO